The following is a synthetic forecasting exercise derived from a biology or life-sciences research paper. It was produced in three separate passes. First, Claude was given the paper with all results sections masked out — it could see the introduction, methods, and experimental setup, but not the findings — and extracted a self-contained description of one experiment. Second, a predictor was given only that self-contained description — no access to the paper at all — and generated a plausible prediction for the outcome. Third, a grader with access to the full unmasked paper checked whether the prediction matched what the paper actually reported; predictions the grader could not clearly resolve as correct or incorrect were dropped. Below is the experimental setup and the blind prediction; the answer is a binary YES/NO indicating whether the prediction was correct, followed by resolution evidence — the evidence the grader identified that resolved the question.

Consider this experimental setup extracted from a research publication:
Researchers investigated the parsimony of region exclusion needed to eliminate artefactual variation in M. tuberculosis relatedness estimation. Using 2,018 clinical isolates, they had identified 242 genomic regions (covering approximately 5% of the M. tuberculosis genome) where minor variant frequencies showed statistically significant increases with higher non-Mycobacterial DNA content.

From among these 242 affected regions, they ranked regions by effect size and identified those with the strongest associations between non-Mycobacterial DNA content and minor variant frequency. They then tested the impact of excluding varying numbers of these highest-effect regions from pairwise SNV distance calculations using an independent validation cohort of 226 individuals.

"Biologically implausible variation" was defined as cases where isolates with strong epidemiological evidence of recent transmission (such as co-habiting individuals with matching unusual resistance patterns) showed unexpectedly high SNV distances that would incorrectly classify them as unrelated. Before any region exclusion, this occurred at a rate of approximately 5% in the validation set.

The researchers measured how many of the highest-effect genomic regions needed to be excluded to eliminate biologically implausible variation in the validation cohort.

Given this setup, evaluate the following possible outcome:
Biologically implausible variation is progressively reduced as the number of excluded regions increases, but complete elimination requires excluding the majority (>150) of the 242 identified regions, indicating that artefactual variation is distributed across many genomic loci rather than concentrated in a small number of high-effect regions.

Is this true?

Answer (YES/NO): NO